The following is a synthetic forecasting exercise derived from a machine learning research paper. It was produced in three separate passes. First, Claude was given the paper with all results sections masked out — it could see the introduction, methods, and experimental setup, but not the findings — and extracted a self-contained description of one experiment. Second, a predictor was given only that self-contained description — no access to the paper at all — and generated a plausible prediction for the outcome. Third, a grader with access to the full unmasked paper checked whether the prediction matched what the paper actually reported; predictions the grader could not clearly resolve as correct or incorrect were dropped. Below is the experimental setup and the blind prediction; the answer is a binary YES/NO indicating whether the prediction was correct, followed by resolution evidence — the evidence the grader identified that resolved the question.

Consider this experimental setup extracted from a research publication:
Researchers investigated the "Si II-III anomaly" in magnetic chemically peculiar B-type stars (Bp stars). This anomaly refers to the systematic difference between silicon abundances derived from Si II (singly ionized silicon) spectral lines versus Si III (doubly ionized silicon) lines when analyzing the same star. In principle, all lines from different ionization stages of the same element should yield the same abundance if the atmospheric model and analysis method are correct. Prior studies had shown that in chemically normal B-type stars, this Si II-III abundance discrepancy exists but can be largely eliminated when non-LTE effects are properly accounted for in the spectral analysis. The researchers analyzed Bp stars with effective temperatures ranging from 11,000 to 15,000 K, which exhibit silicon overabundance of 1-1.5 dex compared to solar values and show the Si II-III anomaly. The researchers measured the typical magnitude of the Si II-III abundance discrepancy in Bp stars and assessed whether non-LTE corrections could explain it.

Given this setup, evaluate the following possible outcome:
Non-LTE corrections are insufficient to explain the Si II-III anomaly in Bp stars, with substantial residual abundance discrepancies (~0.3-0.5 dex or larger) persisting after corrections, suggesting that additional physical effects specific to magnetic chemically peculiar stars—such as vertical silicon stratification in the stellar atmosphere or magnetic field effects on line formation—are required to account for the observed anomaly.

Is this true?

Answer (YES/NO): YES